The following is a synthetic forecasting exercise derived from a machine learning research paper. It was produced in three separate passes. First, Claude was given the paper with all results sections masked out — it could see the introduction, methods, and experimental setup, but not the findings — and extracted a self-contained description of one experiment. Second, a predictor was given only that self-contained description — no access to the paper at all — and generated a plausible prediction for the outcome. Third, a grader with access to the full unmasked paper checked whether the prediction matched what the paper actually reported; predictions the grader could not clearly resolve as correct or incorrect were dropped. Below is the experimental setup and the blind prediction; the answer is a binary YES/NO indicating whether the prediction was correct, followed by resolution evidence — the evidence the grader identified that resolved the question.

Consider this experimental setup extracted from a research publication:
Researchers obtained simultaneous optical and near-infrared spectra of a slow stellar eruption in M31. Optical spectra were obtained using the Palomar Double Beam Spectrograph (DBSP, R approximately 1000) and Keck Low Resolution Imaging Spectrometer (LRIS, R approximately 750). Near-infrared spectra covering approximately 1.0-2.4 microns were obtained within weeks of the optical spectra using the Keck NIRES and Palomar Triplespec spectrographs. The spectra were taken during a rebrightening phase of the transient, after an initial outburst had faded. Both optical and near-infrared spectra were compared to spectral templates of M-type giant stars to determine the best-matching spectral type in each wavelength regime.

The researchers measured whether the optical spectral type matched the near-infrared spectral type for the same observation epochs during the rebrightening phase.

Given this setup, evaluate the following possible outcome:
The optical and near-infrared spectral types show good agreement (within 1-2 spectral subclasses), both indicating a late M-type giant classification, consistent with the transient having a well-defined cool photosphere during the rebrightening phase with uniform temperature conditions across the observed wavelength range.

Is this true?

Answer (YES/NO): NO